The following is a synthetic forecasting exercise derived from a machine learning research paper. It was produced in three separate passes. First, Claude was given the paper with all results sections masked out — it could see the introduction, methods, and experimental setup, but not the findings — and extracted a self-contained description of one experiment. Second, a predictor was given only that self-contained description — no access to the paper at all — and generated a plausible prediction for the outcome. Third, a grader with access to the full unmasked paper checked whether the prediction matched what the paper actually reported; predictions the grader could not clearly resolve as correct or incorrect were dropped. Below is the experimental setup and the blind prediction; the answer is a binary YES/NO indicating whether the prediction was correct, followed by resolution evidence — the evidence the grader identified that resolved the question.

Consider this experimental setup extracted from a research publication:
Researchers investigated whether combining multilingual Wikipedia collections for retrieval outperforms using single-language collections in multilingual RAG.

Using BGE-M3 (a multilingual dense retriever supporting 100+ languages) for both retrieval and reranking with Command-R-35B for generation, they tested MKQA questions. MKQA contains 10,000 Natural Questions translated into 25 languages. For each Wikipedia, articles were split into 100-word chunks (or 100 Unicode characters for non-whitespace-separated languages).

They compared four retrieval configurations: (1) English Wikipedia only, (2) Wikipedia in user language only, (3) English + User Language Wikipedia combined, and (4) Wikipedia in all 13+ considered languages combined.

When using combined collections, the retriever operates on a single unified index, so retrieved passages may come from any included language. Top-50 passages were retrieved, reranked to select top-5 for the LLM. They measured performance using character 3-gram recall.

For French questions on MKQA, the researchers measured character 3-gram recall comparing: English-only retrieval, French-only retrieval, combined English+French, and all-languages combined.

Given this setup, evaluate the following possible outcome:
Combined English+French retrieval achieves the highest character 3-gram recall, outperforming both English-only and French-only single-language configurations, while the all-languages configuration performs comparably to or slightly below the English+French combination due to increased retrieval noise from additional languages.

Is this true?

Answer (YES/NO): NO